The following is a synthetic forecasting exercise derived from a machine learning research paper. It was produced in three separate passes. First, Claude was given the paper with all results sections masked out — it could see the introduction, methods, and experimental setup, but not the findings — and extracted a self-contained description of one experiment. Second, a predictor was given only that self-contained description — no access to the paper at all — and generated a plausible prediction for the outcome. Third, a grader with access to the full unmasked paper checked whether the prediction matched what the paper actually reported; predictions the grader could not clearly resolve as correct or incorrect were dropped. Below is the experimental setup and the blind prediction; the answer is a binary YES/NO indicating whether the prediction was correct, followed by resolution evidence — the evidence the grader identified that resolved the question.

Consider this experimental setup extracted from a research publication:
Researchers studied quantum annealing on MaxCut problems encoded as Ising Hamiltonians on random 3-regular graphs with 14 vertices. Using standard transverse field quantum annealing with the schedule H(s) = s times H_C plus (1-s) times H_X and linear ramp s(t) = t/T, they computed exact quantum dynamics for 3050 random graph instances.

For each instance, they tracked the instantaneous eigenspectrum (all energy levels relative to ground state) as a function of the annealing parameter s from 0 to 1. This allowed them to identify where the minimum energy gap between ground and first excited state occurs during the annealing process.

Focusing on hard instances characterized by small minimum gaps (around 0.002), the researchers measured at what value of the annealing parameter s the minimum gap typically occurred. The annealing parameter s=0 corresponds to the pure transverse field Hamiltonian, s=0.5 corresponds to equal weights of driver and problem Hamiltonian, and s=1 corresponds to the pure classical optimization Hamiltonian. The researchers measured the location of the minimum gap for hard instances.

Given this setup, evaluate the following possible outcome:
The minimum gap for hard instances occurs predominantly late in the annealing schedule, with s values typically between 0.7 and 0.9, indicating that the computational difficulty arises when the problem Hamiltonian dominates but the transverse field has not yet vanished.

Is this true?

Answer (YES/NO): YES